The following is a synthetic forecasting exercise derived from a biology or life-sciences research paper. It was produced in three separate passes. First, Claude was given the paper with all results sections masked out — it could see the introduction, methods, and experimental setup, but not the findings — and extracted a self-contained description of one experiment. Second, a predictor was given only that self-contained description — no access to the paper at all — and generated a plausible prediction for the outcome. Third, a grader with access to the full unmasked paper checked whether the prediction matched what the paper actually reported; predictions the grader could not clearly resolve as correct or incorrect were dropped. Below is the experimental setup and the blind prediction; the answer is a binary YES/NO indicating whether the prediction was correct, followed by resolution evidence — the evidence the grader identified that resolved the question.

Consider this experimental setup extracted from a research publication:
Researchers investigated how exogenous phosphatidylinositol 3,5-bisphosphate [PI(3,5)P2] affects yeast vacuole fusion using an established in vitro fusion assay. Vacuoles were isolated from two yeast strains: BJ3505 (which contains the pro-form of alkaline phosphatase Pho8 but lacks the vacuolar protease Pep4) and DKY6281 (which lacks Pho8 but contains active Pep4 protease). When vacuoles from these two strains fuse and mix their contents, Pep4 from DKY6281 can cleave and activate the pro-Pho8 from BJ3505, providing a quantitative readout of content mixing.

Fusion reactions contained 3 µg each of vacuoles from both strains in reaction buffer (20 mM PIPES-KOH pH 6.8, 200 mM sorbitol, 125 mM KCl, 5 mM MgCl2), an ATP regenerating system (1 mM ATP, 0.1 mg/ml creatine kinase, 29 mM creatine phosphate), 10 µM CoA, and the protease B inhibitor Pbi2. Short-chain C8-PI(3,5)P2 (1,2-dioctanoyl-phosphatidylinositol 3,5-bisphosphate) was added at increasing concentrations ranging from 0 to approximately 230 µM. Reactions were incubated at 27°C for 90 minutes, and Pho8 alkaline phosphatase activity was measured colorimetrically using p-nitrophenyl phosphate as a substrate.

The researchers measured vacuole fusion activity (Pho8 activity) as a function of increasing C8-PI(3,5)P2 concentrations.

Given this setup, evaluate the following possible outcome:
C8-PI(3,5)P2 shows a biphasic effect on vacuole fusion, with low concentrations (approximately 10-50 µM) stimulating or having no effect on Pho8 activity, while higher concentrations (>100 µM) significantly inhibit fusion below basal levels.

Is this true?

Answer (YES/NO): NO